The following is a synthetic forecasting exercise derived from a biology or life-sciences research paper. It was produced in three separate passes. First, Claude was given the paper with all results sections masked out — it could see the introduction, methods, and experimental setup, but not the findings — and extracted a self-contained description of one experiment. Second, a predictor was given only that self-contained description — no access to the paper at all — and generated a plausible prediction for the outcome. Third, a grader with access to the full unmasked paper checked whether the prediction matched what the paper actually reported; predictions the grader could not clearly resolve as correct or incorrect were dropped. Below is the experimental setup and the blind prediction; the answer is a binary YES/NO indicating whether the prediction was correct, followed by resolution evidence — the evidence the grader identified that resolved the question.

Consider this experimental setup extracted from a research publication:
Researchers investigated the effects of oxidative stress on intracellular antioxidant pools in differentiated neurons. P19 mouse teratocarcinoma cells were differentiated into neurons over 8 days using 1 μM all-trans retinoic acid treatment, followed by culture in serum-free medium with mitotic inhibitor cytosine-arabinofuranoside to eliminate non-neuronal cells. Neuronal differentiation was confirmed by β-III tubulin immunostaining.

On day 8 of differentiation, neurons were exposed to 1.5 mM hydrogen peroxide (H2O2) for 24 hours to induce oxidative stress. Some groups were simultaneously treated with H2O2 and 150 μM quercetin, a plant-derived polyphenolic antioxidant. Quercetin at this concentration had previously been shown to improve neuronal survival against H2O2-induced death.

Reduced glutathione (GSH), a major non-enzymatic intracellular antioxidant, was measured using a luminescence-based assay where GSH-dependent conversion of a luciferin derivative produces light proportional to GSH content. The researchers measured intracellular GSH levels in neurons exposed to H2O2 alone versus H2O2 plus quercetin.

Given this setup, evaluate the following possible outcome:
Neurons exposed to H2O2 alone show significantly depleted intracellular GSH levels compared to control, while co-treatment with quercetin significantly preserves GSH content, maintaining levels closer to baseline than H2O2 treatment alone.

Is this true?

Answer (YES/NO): NO